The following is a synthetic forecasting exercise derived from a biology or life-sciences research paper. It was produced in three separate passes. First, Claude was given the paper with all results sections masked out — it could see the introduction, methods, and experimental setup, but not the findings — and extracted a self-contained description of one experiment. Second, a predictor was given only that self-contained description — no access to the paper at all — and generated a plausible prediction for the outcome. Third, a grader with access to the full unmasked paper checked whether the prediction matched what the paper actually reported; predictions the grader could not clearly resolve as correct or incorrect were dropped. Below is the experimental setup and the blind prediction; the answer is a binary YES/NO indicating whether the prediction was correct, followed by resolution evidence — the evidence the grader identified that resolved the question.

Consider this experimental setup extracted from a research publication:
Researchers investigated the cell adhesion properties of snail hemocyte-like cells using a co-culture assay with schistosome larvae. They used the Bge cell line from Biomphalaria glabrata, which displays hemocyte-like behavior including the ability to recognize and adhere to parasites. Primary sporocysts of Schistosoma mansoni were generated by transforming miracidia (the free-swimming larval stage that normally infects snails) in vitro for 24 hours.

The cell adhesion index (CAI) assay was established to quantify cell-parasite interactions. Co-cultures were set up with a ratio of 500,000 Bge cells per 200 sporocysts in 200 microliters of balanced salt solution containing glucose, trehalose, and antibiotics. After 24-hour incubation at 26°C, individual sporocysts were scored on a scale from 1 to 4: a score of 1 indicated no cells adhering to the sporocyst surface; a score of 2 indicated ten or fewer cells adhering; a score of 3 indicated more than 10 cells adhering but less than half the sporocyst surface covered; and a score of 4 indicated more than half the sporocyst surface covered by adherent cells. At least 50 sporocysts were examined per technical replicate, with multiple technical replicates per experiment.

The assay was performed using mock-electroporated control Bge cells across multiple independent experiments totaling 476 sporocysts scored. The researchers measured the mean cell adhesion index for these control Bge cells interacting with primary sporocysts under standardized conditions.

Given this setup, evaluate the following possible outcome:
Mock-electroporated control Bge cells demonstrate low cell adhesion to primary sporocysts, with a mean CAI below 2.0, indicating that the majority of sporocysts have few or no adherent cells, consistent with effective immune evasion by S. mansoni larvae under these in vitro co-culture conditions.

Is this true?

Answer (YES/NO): NO